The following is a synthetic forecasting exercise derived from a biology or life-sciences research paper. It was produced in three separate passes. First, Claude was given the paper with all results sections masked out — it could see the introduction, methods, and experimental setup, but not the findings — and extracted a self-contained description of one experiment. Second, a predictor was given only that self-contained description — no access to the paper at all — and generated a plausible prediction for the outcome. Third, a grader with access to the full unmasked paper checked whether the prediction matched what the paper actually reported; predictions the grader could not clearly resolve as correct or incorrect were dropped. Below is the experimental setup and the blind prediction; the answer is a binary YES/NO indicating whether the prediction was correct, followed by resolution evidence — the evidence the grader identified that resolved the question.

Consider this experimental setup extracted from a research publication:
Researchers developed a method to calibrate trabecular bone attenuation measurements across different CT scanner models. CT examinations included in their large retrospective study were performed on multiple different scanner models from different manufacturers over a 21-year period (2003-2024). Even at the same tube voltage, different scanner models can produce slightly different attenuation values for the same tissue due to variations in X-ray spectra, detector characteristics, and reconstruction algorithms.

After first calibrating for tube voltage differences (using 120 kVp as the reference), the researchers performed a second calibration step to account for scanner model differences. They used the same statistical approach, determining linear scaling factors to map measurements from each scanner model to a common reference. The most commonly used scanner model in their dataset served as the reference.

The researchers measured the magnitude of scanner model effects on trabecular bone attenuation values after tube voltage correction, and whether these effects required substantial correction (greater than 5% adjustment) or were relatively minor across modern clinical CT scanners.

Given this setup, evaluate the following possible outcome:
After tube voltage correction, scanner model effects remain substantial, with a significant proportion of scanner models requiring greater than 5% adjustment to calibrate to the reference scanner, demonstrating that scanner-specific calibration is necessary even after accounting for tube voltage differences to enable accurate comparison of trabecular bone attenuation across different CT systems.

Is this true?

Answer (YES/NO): NO